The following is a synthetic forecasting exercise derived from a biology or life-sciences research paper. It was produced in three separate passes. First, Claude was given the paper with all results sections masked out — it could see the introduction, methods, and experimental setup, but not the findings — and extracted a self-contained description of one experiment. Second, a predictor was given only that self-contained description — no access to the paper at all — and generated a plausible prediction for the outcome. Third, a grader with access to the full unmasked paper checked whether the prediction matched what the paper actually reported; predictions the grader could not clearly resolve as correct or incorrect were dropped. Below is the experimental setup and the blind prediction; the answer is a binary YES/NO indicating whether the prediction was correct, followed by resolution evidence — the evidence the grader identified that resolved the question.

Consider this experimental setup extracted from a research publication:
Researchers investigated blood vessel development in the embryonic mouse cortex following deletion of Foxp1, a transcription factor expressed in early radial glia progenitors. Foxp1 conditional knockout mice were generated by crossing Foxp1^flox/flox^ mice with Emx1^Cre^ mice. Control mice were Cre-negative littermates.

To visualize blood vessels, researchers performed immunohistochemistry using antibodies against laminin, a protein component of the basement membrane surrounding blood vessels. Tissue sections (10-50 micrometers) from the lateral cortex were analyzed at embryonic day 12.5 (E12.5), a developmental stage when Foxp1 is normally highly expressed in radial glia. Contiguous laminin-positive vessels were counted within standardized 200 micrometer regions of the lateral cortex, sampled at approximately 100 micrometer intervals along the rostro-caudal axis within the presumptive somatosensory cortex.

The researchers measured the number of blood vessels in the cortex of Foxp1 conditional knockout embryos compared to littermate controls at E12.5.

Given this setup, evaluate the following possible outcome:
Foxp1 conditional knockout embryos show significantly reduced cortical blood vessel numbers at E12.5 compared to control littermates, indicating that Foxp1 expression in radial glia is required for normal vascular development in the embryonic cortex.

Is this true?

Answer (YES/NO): NO